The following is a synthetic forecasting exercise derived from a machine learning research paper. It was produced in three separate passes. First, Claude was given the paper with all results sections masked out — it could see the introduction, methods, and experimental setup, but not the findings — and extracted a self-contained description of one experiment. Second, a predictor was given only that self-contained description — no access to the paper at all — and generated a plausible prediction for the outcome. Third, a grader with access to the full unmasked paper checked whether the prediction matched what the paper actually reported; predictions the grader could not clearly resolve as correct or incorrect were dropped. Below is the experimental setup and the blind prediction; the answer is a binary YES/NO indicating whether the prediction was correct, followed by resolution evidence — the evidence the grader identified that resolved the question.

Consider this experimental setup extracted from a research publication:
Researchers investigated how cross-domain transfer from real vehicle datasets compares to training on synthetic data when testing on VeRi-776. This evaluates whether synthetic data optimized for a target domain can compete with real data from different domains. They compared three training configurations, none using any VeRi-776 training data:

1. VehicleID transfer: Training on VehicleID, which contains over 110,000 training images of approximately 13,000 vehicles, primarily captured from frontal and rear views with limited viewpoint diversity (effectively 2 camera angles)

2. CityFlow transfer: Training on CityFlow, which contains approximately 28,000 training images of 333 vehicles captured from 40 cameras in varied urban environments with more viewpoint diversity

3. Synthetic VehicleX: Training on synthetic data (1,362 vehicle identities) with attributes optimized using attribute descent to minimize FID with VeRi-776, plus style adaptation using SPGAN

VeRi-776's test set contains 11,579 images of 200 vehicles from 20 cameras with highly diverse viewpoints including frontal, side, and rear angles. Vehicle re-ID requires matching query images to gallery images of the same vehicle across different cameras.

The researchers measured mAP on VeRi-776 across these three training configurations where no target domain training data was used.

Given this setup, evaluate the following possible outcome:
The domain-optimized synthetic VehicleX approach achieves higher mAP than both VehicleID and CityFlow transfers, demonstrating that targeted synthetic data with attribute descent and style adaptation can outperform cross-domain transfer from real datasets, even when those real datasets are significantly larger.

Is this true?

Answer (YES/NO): NO